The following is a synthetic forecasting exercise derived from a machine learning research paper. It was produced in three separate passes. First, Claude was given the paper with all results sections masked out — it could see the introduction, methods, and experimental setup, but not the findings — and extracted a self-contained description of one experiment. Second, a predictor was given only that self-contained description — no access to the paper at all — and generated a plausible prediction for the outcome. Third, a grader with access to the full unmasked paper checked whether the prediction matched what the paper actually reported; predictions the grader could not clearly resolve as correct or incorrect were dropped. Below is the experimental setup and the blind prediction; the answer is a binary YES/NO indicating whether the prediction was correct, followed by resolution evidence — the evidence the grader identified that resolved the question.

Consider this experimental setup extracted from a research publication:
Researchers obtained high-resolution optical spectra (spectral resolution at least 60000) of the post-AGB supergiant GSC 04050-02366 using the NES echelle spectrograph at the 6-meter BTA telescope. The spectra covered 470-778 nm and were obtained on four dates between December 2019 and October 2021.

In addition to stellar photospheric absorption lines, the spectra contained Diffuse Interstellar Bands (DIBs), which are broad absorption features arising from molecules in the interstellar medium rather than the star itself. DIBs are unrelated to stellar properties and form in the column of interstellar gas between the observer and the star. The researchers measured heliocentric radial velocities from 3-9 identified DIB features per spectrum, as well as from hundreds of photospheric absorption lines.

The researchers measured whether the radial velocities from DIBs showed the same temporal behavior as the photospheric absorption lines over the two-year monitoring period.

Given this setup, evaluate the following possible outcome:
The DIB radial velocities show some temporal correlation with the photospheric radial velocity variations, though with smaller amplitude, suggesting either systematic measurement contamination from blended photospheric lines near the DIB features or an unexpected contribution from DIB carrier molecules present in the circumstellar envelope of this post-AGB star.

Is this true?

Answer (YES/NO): NO